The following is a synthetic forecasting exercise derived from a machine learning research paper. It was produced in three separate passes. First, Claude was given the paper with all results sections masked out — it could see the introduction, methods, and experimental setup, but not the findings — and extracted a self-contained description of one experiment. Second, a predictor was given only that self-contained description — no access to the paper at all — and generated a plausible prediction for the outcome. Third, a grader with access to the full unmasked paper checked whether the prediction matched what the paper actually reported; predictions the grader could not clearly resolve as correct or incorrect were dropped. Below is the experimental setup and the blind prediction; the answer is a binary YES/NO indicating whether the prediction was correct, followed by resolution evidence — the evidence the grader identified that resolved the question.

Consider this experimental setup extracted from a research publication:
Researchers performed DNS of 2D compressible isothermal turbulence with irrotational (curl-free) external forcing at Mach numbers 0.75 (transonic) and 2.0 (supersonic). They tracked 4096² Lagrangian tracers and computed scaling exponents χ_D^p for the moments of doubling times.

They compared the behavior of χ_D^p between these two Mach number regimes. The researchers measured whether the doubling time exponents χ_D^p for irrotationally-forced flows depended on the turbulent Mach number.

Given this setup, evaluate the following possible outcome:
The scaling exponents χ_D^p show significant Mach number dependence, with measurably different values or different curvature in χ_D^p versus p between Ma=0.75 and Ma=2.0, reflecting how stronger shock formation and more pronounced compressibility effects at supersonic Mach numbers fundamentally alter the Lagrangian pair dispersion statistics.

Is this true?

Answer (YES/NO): NO